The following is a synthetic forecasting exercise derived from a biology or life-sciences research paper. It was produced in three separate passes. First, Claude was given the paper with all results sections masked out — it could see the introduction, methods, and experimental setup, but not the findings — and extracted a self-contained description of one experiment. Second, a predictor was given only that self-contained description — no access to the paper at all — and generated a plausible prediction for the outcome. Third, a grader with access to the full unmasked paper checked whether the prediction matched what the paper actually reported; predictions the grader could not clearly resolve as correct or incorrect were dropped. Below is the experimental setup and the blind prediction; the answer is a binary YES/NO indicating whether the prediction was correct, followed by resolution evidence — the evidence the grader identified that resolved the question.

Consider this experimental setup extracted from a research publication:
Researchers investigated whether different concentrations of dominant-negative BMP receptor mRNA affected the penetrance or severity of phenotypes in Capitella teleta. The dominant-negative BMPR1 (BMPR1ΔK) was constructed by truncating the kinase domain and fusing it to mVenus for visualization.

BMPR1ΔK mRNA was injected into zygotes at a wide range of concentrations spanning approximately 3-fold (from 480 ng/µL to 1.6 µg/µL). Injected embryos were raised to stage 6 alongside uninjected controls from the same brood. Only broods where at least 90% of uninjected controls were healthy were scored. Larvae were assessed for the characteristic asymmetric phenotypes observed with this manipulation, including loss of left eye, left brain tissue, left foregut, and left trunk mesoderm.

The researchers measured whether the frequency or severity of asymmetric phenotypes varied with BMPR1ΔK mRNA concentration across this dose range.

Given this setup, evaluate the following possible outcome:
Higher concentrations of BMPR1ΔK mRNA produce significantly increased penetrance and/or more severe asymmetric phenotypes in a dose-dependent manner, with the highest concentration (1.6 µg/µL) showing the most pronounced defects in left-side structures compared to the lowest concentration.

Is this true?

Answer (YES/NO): NO